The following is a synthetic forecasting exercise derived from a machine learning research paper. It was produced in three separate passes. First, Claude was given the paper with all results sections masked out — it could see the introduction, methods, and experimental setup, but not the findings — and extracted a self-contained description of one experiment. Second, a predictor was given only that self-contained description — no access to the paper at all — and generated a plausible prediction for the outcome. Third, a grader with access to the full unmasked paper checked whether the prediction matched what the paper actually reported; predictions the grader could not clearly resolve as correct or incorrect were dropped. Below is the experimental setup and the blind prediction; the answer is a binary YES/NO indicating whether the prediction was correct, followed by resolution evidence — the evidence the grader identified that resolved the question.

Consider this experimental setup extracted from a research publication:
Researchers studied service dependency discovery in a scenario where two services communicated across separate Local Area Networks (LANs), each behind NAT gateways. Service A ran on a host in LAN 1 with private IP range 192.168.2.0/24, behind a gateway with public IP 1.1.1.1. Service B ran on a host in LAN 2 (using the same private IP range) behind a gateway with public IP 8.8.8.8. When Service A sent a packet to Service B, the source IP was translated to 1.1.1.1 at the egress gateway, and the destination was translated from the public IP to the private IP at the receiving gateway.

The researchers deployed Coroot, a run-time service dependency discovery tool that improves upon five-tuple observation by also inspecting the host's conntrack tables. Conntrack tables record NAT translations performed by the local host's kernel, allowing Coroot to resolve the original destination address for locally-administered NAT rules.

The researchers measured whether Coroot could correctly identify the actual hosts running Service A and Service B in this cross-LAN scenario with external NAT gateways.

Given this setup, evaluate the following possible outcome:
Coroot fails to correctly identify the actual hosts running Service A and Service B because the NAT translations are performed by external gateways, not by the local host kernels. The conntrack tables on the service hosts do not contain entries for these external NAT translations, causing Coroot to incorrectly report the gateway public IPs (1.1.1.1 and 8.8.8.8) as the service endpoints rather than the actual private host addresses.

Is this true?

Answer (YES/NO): YES